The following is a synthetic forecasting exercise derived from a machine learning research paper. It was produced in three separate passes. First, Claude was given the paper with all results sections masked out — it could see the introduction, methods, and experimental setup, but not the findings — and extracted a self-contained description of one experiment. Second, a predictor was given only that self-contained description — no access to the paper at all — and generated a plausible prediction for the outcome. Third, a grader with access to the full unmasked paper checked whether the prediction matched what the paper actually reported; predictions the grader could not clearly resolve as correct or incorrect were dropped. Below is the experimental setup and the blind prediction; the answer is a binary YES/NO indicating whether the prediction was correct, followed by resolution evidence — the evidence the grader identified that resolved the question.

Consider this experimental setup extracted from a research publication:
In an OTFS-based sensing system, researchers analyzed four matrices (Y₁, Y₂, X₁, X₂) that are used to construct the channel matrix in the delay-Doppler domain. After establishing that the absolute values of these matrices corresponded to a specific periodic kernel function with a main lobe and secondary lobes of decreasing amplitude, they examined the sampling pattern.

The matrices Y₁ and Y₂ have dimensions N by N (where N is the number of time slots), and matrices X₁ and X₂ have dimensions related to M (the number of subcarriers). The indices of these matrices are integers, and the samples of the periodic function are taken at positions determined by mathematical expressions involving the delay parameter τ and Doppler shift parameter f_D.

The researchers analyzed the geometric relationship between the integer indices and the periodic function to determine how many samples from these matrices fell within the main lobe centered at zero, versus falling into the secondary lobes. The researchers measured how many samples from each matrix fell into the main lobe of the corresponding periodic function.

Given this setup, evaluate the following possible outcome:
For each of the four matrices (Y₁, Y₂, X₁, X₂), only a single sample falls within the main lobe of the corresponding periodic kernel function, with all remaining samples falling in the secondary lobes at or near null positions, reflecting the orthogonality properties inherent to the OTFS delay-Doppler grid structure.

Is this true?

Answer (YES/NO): NO